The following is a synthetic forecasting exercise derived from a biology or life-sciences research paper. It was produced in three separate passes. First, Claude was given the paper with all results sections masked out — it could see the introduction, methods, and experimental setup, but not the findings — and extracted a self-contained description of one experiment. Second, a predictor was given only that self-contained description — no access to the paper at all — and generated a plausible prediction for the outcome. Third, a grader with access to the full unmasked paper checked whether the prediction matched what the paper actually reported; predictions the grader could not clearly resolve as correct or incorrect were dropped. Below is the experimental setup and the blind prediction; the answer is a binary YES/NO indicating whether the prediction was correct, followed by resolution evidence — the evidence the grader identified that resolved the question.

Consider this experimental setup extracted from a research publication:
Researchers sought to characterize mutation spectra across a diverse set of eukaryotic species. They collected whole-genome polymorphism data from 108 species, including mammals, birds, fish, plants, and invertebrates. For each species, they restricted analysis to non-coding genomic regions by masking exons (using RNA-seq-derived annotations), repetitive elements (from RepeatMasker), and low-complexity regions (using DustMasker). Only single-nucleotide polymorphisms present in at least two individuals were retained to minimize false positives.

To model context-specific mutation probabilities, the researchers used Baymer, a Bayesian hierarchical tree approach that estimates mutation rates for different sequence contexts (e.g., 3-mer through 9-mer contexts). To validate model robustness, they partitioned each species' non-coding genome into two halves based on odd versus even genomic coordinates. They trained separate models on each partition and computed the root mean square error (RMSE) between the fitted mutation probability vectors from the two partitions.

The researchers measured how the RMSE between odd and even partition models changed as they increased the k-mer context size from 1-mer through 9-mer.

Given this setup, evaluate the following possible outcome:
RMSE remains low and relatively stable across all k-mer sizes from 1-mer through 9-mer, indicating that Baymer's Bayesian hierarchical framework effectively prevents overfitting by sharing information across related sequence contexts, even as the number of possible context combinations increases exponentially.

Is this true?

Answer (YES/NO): NO